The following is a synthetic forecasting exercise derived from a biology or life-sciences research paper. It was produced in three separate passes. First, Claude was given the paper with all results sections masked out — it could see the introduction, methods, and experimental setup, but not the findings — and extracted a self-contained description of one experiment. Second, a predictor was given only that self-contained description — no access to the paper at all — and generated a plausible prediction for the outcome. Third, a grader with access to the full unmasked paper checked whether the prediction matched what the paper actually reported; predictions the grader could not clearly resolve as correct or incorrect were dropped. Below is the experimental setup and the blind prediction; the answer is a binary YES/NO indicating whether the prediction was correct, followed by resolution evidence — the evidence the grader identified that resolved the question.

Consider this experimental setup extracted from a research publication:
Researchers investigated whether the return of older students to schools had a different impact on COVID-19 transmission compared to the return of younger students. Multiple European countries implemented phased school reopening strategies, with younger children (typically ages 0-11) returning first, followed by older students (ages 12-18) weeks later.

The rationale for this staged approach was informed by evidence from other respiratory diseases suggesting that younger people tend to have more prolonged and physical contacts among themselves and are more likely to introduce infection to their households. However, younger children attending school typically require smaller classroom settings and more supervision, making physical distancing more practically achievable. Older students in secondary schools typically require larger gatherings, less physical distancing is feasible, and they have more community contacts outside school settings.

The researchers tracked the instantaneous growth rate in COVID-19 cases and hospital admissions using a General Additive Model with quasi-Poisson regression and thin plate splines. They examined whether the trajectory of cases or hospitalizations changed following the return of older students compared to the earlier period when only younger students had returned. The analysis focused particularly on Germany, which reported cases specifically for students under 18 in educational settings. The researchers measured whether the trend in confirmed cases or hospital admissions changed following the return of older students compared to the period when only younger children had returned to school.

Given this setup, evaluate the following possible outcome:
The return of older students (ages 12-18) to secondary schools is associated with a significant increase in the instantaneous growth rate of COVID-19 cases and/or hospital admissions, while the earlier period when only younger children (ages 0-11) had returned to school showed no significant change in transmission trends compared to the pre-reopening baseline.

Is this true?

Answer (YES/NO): YES